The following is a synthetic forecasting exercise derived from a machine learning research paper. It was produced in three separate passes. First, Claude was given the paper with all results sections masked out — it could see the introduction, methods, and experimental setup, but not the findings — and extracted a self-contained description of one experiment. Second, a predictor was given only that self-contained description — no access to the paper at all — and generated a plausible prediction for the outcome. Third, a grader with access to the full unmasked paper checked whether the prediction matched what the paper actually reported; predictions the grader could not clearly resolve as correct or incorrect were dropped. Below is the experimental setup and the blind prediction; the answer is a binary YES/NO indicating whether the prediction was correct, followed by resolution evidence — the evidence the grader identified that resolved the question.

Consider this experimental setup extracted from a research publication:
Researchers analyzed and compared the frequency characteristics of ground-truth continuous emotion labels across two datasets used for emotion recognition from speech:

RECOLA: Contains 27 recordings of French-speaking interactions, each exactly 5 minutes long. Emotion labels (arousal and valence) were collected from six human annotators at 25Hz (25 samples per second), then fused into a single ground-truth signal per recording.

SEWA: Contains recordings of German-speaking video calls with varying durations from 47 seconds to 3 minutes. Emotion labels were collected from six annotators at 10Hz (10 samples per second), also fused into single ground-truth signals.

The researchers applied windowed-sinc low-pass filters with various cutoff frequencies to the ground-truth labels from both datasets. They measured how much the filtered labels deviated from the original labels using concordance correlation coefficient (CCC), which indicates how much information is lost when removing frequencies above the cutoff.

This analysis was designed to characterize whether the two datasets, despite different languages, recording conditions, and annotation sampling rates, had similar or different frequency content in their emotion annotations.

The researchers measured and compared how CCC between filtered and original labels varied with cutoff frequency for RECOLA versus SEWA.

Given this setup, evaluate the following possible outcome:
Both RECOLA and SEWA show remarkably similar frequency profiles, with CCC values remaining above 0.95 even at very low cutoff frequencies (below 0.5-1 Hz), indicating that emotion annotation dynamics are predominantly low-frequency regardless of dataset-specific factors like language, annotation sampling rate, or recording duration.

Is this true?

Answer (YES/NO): YES